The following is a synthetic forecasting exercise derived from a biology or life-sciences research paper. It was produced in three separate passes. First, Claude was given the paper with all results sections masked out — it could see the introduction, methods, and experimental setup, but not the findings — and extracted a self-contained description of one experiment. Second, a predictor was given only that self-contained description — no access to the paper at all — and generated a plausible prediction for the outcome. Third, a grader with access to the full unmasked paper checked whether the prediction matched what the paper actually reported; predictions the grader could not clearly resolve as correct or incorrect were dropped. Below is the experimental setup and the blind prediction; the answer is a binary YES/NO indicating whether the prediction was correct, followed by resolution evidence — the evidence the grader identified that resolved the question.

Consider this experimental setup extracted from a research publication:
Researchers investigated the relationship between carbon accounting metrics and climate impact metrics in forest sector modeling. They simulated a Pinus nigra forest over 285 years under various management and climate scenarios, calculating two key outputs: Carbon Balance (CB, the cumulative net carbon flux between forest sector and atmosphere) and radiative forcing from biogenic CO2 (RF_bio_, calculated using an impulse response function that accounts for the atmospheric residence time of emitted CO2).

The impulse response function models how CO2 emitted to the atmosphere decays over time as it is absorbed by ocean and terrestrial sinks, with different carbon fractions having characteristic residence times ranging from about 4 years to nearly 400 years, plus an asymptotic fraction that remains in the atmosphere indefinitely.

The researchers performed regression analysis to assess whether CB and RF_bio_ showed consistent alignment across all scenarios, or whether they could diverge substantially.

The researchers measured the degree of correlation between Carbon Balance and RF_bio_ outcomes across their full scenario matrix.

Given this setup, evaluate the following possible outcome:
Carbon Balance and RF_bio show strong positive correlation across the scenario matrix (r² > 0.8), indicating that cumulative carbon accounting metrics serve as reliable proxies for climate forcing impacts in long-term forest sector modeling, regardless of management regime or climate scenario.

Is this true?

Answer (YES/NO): YES